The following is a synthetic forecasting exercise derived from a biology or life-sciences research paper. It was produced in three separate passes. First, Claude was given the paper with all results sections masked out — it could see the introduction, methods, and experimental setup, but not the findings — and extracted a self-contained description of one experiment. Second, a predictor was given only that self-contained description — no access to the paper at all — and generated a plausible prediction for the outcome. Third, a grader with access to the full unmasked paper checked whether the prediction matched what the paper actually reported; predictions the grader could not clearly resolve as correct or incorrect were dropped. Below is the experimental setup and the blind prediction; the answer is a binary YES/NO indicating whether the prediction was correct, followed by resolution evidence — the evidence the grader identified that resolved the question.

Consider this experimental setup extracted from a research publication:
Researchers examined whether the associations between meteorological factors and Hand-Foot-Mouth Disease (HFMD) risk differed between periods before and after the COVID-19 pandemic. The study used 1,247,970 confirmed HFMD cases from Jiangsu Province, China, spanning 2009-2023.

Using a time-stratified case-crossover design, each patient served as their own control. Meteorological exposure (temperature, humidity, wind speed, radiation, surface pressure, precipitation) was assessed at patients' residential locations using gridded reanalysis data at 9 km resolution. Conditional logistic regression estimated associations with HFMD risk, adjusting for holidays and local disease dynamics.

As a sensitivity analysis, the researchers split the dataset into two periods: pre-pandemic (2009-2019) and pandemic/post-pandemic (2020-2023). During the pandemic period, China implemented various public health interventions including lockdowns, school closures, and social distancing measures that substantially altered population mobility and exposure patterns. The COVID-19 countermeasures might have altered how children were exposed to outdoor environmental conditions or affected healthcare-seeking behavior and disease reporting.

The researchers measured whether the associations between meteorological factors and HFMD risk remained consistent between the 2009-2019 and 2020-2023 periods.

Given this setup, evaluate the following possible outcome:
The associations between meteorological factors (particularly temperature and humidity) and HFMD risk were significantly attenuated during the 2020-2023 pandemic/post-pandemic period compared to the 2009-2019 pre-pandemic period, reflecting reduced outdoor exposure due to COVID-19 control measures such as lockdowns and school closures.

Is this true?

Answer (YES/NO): NO